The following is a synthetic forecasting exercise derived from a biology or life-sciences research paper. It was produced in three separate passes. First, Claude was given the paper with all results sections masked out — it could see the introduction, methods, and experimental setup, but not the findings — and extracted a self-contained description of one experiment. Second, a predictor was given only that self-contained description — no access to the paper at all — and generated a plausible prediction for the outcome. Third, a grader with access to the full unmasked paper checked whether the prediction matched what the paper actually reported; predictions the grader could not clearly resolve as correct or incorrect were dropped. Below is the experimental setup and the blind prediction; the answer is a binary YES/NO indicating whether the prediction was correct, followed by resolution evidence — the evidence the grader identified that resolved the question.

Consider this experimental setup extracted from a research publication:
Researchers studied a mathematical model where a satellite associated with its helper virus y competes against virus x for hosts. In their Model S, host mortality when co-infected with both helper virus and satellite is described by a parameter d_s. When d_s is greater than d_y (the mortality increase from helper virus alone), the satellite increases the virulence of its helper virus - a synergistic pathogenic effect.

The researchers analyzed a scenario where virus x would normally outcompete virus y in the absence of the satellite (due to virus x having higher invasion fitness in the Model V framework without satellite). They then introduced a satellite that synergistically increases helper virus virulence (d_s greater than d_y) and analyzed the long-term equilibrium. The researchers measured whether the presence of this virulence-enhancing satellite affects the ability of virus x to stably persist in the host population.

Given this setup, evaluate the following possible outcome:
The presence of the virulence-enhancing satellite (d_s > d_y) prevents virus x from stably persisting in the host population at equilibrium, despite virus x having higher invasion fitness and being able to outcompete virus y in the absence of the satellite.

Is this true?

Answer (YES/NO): NO